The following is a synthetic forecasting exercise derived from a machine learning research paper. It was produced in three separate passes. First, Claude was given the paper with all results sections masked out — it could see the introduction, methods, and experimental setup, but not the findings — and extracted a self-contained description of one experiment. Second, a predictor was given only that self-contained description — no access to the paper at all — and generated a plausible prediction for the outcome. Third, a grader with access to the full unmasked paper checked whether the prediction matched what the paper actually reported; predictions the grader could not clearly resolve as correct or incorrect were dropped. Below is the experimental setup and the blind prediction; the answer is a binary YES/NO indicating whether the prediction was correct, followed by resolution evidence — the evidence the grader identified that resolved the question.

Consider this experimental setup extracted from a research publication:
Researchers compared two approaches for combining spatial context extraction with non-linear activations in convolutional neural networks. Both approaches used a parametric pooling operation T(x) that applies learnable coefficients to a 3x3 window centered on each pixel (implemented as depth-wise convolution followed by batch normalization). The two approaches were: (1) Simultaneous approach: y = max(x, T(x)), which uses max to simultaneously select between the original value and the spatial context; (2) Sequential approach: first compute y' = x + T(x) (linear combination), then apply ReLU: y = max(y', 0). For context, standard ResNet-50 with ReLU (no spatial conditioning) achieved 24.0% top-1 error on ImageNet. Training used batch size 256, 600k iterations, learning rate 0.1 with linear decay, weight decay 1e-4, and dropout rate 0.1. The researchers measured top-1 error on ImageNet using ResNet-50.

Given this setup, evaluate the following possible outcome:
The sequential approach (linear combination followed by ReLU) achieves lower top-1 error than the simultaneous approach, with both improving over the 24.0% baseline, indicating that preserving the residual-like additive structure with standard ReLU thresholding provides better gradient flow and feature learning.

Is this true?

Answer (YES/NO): NO